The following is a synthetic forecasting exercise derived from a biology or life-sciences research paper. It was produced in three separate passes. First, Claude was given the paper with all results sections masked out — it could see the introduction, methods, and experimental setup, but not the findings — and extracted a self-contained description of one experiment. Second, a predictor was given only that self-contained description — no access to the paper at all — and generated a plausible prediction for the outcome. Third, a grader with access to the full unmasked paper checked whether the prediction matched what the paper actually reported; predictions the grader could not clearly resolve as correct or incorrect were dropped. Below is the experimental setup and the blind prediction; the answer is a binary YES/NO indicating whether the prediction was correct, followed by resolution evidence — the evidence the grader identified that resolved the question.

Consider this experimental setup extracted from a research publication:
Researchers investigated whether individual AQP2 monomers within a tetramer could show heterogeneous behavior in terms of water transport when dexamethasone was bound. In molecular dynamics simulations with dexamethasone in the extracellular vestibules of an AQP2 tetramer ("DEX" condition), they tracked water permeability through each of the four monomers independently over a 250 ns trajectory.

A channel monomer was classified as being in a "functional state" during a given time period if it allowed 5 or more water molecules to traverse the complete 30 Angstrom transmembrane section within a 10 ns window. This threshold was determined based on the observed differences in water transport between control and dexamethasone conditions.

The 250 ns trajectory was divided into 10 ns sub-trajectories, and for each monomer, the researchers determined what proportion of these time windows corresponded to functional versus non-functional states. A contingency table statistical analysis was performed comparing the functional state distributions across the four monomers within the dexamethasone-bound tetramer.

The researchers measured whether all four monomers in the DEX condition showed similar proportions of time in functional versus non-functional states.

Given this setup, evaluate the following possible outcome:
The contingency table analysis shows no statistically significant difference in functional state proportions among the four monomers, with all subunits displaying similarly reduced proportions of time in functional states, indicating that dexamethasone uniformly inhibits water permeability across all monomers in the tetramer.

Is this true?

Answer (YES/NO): NO